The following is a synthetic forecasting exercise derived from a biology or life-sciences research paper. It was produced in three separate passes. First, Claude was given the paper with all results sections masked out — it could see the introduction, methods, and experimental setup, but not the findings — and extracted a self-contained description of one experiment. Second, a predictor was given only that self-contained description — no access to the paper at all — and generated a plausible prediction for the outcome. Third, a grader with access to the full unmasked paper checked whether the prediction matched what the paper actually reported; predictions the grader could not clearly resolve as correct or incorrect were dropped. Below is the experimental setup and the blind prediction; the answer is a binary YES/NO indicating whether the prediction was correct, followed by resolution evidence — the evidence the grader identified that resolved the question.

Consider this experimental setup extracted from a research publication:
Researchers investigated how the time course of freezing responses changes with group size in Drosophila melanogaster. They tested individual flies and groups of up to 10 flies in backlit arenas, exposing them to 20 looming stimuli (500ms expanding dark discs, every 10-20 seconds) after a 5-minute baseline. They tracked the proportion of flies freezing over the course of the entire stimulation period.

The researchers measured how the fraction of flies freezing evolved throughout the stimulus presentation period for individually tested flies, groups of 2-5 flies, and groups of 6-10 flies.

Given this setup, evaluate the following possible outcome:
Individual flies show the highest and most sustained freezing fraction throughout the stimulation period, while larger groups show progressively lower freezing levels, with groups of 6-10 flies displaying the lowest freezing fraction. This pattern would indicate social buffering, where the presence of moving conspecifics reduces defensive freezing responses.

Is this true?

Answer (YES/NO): YES